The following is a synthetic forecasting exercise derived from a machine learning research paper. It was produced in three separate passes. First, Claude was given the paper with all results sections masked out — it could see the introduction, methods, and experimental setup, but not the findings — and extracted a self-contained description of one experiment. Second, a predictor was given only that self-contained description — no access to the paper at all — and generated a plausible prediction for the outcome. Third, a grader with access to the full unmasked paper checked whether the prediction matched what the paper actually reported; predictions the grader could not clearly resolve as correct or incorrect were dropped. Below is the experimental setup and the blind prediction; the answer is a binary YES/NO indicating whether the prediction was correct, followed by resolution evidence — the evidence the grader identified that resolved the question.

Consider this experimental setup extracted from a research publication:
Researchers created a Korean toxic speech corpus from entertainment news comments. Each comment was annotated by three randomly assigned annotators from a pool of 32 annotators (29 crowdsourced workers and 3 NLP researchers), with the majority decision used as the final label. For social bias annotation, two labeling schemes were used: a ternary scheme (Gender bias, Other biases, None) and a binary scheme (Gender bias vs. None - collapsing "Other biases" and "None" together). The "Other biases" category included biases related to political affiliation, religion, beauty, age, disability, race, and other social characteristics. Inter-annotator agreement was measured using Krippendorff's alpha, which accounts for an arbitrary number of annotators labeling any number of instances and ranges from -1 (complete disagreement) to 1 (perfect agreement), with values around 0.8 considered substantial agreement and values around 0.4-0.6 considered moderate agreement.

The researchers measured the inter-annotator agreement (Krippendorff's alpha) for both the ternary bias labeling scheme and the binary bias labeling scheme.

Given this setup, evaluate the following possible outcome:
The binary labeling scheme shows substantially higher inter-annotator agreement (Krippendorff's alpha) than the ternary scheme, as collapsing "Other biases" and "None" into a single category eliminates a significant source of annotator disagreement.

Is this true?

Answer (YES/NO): YES